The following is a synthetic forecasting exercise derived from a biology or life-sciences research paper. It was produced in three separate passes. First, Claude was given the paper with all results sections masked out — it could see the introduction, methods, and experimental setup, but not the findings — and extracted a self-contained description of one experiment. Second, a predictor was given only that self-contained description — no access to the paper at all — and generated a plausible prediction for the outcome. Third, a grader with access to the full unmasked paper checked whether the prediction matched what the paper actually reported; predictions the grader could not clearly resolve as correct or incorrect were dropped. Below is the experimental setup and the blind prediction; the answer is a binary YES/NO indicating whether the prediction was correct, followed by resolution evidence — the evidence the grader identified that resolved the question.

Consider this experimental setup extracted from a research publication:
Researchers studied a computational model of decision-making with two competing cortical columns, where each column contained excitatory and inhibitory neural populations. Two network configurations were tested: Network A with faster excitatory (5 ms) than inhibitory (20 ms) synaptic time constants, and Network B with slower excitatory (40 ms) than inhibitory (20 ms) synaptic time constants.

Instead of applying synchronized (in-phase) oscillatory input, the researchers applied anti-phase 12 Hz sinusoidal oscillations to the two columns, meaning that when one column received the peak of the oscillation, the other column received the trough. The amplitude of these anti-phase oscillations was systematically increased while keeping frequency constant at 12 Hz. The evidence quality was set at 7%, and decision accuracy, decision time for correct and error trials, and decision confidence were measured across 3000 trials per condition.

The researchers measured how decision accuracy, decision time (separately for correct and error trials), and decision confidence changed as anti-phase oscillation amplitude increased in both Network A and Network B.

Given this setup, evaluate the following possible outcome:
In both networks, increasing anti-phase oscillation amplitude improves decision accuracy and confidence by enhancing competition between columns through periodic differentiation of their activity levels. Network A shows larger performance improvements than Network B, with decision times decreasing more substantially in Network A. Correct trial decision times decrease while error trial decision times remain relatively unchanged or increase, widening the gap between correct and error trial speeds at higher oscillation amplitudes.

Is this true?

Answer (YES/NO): NO